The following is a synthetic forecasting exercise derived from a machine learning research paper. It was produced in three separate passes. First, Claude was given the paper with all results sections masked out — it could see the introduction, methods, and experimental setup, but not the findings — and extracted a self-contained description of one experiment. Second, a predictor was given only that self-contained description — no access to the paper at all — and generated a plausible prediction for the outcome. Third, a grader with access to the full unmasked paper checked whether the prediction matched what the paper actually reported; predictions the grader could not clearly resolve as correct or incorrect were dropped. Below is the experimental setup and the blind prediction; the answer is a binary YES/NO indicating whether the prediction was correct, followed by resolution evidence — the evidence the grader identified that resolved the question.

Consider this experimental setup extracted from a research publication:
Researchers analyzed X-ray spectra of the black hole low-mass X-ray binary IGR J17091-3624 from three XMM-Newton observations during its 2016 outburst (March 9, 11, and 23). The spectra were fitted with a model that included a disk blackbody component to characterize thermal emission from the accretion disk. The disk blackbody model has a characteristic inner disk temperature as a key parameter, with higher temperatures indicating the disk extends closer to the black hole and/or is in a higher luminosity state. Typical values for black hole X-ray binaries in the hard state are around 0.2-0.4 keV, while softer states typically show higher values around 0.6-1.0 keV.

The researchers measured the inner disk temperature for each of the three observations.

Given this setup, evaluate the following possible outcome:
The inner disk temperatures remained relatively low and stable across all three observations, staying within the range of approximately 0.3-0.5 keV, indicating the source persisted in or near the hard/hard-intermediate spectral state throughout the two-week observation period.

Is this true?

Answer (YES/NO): NO